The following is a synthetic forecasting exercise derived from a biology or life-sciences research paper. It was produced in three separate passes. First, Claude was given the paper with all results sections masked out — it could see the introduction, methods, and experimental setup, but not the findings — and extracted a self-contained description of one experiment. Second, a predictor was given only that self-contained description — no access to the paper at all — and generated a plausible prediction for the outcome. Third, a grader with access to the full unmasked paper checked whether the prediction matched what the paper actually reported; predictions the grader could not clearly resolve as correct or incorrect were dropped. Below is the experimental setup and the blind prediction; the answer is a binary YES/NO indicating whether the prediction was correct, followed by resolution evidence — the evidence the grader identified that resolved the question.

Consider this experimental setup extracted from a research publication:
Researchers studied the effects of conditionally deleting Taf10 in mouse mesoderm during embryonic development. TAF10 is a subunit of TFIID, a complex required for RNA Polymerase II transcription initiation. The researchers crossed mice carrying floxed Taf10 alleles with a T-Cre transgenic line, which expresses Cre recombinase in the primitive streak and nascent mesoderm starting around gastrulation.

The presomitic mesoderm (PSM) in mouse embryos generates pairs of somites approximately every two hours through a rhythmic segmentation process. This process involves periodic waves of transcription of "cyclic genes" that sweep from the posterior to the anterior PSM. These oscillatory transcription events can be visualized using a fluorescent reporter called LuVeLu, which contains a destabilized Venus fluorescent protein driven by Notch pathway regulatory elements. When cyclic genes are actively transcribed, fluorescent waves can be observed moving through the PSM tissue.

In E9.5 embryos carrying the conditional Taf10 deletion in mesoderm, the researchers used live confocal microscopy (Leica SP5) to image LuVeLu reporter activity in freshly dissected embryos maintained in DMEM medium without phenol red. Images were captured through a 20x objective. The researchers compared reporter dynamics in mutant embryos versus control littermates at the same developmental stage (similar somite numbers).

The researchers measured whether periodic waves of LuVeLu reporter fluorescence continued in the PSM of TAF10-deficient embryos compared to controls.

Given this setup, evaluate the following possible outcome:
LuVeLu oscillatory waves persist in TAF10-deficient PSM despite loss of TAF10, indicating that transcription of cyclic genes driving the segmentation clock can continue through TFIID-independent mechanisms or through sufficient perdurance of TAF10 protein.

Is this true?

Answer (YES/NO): YES